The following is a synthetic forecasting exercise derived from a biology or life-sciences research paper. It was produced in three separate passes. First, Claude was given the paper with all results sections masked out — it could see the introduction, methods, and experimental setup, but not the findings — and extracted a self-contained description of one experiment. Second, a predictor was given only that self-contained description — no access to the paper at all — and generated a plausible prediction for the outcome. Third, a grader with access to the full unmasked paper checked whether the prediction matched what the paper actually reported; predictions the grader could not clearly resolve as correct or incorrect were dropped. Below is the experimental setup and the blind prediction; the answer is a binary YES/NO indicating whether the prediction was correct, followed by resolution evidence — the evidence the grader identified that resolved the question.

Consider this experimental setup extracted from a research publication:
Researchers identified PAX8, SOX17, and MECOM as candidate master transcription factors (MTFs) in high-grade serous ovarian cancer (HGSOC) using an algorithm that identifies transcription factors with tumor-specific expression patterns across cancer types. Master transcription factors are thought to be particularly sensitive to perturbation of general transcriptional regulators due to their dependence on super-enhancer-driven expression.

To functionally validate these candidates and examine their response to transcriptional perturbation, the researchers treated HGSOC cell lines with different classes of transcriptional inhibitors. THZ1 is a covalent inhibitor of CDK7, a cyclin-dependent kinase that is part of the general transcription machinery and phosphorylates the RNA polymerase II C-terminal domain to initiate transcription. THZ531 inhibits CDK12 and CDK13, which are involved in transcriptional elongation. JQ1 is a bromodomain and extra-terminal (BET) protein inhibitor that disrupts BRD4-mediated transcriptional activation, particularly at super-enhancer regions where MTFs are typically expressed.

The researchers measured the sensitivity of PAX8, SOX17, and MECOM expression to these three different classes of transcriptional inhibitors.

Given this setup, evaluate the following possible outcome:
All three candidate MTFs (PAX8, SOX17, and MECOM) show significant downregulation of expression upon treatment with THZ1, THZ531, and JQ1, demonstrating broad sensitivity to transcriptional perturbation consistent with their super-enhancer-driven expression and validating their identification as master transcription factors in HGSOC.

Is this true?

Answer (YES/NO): NO